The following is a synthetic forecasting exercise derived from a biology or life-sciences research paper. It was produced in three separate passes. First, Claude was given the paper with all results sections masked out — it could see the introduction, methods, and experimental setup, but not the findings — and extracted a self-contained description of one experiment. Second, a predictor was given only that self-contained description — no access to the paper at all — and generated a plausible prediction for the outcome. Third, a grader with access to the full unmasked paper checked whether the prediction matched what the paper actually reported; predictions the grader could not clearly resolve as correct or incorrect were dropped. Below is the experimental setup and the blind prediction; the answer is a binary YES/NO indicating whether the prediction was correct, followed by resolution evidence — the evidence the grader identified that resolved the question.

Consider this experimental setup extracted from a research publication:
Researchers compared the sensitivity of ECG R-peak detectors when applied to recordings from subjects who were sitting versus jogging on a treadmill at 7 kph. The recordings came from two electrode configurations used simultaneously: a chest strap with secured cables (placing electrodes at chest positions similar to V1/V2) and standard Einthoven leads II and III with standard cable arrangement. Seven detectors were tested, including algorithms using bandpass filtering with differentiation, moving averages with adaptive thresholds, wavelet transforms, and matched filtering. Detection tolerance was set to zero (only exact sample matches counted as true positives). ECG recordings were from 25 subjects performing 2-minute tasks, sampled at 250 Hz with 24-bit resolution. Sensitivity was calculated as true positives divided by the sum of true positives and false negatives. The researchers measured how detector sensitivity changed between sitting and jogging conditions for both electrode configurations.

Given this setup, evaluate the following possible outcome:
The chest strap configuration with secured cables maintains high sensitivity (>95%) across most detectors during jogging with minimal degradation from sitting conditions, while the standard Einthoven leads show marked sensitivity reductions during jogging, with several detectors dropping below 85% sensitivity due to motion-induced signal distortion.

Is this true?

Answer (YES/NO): NO